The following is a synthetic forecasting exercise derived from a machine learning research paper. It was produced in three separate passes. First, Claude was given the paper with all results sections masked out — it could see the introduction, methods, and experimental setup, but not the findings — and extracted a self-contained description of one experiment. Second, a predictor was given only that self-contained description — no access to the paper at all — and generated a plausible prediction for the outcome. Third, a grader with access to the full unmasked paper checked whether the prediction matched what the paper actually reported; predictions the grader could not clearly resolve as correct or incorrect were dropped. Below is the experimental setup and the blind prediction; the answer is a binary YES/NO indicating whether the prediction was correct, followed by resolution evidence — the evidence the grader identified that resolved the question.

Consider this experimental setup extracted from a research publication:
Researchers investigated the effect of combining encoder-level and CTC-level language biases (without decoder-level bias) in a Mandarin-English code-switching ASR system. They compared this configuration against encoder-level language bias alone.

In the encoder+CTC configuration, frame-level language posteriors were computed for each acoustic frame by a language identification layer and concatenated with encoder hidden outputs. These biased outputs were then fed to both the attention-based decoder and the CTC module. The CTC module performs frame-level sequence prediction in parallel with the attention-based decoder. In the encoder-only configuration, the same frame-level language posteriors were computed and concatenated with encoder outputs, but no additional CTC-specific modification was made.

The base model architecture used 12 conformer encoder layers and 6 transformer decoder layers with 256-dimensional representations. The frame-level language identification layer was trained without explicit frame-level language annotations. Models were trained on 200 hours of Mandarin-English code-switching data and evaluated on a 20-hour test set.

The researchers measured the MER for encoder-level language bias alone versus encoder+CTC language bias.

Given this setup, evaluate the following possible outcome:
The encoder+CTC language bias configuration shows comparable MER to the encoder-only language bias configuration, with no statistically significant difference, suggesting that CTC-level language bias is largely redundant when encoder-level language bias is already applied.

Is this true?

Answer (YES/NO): NO